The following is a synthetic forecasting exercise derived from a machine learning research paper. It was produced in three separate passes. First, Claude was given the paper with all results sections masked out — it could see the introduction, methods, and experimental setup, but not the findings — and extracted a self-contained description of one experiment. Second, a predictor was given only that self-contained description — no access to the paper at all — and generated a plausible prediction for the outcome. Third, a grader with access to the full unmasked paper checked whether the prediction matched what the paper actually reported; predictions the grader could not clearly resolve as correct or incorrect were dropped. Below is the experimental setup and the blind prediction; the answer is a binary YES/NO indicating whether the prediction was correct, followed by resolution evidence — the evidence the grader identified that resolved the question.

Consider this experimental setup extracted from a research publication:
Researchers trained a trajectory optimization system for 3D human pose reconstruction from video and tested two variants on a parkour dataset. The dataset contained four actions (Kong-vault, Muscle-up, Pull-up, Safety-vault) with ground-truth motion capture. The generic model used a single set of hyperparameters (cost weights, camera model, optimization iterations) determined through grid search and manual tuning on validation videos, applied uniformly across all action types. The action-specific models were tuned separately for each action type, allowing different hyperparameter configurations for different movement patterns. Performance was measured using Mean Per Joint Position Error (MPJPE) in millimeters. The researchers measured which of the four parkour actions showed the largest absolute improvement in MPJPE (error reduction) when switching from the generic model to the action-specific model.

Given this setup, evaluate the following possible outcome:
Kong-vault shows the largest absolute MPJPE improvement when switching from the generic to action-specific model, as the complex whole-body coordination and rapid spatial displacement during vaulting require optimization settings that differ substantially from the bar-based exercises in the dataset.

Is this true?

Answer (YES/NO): NO